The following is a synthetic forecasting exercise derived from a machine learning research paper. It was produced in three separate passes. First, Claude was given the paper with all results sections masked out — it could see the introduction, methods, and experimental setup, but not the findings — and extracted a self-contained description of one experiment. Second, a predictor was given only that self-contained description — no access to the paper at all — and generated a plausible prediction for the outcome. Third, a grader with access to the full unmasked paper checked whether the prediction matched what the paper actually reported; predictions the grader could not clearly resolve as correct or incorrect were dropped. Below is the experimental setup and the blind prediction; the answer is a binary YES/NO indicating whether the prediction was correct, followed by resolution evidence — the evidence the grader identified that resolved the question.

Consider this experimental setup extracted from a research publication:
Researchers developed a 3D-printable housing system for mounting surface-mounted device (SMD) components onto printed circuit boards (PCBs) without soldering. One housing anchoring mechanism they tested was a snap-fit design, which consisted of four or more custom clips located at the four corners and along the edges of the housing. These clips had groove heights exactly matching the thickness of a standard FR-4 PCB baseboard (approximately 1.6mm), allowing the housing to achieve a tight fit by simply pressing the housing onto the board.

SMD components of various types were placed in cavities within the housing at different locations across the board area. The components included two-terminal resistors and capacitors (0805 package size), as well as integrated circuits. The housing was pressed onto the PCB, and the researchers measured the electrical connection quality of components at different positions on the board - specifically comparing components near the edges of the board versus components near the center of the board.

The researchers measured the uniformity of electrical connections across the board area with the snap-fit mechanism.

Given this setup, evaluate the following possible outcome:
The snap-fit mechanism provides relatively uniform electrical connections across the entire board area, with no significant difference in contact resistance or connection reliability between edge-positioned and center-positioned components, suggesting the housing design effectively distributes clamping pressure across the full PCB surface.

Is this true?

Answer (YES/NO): NO